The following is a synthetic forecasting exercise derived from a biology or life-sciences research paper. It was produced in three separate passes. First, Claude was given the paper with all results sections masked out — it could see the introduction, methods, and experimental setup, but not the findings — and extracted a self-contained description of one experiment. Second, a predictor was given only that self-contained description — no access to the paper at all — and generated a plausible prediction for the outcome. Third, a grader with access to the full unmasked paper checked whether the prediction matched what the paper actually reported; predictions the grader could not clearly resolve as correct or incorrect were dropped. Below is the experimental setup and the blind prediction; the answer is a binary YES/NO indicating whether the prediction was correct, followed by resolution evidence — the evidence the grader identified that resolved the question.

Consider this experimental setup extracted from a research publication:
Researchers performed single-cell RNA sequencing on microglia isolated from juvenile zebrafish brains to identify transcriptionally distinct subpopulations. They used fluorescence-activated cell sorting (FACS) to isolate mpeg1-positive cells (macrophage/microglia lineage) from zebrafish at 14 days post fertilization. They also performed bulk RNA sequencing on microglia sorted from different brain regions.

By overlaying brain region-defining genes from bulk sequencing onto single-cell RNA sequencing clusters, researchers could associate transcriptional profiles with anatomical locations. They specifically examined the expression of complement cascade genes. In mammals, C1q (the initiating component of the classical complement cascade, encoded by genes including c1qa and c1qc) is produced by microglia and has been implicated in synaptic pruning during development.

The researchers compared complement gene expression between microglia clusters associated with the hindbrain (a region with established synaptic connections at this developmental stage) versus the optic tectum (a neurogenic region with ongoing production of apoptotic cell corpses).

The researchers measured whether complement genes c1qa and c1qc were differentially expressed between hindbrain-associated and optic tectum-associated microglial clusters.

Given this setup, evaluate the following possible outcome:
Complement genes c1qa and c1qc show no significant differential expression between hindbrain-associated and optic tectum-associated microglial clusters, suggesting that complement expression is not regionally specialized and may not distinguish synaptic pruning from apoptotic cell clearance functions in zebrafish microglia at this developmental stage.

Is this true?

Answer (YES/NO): NO